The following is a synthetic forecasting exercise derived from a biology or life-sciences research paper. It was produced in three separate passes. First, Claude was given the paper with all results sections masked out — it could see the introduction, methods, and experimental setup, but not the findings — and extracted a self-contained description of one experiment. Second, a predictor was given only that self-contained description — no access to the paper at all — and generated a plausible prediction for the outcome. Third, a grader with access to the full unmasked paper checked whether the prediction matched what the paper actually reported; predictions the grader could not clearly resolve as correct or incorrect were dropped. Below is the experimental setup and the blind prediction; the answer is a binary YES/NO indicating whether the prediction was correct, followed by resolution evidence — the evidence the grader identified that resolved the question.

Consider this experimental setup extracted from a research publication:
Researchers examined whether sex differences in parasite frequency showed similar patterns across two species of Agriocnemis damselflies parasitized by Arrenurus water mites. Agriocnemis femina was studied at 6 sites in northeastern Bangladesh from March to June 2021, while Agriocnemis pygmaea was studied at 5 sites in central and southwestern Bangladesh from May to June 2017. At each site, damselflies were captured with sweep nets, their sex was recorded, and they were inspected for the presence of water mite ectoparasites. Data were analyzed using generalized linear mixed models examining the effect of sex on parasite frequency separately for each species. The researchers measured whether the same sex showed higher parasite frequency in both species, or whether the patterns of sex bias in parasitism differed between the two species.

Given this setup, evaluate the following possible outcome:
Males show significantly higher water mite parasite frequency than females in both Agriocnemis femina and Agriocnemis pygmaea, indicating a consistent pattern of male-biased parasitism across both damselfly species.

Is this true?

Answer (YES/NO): NO